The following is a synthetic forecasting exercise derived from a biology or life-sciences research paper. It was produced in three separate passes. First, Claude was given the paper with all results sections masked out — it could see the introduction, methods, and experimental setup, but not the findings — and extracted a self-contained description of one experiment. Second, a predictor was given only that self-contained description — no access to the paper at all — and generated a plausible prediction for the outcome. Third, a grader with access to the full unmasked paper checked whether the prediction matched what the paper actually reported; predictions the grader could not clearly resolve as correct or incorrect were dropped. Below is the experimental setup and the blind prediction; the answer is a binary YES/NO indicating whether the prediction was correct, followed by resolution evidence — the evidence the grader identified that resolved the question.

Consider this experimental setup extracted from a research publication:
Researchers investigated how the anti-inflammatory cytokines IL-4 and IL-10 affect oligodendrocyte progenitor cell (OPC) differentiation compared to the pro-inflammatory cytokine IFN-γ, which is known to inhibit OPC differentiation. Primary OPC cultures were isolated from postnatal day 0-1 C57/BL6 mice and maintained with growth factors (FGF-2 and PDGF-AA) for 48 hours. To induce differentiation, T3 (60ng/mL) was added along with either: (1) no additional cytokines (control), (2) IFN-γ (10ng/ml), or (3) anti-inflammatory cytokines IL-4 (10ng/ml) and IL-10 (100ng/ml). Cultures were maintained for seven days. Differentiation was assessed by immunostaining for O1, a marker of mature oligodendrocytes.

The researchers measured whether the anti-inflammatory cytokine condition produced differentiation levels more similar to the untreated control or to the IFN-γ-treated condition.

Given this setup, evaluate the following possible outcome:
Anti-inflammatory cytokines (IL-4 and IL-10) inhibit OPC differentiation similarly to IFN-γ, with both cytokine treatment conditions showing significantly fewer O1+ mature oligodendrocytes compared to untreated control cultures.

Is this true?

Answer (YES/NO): YES